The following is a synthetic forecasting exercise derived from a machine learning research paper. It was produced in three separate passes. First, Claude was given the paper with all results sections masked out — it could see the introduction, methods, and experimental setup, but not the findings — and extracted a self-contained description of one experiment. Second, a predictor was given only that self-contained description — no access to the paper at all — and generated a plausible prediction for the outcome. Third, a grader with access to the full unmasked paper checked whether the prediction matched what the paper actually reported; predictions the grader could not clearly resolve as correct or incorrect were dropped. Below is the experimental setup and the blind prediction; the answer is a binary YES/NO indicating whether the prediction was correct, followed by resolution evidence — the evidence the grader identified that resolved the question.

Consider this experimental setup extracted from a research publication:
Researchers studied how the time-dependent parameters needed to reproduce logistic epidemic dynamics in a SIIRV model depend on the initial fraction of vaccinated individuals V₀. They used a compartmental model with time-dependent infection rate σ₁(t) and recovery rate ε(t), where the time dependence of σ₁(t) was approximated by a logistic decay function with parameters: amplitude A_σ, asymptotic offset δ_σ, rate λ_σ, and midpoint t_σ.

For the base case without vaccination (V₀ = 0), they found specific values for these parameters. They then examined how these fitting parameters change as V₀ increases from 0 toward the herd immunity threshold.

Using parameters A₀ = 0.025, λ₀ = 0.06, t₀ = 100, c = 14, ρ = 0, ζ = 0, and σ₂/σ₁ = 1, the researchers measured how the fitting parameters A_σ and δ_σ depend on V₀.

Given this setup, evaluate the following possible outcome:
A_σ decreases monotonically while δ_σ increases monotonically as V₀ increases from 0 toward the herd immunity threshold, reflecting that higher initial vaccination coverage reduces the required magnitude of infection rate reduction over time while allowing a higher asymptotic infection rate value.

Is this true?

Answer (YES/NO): NO